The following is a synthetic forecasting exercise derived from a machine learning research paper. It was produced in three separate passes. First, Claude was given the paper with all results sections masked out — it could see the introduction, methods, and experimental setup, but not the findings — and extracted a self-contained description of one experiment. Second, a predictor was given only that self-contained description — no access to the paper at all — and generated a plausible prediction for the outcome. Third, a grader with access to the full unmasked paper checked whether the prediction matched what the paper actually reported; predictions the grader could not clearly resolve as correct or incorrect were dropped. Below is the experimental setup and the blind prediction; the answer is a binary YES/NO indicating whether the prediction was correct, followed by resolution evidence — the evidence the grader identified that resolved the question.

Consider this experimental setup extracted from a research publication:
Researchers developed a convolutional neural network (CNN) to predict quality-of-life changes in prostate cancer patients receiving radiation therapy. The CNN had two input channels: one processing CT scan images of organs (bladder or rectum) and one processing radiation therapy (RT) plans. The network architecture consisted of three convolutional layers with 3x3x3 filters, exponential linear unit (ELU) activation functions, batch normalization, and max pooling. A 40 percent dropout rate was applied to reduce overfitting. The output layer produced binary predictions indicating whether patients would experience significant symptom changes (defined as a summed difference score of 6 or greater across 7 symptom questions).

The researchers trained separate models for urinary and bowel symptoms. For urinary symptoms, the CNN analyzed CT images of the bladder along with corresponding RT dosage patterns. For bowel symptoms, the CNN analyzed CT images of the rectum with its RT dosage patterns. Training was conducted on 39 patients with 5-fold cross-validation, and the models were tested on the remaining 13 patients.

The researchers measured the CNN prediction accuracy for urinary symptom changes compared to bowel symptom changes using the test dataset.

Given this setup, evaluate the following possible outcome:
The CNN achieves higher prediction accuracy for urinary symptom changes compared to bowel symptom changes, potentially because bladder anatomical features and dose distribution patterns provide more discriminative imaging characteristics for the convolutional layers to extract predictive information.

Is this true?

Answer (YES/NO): NO